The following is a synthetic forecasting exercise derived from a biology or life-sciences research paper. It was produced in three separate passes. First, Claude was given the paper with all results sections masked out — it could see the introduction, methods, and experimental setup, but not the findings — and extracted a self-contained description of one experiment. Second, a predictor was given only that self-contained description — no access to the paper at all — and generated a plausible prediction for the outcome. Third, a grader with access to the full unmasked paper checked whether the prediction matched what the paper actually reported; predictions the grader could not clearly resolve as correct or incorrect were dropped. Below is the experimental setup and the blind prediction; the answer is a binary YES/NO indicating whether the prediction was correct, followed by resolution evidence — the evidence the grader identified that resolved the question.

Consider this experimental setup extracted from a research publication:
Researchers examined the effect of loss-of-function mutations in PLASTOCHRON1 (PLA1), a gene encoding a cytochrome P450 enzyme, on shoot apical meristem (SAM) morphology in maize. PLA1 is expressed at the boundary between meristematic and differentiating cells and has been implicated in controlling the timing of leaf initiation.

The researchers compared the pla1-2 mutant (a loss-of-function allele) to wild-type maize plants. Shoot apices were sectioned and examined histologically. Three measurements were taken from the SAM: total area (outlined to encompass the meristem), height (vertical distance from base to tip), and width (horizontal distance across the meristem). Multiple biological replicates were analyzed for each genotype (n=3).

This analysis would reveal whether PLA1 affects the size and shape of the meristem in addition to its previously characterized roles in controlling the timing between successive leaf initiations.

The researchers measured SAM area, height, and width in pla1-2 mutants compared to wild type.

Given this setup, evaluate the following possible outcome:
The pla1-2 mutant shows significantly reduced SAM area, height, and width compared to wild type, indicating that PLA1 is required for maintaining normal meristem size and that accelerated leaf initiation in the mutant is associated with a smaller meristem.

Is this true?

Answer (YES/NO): NO